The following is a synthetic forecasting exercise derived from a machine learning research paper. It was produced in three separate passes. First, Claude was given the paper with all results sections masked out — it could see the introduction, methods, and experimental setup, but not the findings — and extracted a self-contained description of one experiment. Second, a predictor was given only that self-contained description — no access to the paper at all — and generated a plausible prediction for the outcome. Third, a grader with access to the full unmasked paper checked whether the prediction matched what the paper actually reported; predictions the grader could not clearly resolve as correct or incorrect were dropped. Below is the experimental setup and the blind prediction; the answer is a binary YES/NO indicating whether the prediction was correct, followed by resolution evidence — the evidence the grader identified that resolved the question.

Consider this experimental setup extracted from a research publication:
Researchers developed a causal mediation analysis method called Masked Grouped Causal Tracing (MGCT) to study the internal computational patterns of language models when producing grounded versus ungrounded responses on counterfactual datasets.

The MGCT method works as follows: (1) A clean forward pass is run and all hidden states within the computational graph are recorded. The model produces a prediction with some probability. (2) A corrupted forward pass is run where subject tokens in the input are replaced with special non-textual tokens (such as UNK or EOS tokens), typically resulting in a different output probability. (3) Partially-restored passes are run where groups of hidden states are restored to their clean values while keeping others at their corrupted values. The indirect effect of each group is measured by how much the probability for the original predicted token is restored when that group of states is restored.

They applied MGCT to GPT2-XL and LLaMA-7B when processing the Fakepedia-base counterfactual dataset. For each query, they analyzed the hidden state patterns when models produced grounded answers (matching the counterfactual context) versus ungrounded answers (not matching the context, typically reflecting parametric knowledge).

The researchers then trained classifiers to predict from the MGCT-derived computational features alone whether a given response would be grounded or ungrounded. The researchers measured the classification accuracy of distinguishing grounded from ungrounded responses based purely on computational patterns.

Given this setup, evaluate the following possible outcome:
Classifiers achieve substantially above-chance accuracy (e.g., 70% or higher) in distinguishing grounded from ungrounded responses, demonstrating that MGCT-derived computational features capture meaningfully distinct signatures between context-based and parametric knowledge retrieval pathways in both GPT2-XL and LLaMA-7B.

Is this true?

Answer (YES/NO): NO